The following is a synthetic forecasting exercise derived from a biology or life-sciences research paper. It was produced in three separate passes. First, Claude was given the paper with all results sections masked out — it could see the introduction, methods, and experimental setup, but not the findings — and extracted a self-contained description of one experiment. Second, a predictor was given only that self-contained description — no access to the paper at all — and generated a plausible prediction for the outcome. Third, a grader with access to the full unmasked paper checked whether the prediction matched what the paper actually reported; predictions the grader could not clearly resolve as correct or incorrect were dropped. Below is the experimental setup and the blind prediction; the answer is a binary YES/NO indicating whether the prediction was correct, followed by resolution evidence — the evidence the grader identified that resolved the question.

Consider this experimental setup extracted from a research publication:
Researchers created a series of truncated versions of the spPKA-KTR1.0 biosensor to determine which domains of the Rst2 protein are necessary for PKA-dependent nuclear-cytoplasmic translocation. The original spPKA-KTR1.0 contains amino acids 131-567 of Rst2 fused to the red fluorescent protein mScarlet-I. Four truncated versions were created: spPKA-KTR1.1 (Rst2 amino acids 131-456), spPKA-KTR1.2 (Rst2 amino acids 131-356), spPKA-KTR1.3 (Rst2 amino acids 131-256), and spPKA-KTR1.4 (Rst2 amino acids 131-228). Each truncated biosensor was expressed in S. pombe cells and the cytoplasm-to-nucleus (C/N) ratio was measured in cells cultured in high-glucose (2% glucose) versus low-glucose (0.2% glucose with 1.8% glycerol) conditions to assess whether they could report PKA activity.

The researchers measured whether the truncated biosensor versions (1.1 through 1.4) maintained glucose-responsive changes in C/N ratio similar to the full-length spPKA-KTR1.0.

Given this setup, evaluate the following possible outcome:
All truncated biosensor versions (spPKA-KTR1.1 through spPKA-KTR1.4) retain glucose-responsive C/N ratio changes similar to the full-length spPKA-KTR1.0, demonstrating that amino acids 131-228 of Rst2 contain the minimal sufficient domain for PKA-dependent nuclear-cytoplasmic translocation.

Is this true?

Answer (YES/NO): NO